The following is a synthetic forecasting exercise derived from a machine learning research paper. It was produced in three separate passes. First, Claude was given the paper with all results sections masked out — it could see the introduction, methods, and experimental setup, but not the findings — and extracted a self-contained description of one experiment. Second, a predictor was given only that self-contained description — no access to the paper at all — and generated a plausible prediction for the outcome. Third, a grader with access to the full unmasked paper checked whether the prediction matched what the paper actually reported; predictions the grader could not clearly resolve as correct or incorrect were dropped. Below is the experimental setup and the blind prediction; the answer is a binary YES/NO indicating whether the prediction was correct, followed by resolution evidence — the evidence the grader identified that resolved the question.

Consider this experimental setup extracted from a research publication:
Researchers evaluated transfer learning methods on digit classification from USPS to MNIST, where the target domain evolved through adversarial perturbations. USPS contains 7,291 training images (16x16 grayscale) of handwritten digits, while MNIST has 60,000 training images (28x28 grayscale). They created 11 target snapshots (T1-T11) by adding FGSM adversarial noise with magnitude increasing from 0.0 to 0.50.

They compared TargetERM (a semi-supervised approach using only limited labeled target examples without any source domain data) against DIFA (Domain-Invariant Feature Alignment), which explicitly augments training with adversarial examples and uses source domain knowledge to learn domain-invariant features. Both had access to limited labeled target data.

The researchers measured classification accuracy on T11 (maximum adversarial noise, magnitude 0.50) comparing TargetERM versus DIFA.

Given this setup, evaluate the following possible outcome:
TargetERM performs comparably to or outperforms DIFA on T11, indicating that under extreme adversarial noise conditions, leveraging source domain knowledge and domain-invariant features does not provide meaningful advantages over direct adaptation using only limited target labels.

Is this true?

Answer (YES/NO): YES